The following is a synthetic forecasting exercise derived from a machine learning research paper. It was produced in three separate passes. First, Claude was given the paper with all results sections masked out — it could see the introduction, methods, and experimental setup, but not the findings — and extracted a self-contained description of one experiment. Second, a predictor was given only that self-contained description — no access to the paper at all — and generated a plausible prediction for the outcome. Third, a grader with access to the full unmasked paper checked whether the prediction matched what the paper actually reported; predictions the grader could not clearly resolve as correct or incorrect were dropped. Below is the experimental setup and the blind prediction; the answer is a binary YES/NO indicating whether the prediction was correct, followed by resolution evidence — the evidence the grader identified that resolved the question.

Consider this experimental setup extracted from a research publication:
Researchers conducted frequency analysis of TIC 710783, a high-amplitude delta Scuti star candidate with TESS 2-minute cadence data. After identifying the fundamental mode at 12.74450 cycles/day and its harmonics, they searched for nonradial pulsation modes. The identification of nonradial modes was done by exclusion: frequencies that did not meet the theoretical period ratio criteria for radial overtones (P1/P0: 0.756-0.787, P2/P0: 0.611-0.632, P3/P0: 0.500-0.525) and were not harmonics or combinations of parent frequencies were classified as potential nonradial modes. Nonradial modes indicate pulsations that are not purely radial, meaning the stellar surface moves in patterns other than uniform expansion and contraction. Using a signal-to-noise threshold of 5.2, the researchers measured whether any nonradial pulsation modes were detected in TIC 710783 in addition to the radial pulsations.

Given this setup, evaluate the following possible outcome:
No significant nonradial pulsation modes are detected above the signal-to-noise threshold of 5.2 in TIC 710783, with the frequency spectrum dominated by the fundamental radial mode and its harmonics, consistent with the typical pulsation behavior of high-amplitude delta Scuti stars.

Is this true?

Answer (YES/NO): NO